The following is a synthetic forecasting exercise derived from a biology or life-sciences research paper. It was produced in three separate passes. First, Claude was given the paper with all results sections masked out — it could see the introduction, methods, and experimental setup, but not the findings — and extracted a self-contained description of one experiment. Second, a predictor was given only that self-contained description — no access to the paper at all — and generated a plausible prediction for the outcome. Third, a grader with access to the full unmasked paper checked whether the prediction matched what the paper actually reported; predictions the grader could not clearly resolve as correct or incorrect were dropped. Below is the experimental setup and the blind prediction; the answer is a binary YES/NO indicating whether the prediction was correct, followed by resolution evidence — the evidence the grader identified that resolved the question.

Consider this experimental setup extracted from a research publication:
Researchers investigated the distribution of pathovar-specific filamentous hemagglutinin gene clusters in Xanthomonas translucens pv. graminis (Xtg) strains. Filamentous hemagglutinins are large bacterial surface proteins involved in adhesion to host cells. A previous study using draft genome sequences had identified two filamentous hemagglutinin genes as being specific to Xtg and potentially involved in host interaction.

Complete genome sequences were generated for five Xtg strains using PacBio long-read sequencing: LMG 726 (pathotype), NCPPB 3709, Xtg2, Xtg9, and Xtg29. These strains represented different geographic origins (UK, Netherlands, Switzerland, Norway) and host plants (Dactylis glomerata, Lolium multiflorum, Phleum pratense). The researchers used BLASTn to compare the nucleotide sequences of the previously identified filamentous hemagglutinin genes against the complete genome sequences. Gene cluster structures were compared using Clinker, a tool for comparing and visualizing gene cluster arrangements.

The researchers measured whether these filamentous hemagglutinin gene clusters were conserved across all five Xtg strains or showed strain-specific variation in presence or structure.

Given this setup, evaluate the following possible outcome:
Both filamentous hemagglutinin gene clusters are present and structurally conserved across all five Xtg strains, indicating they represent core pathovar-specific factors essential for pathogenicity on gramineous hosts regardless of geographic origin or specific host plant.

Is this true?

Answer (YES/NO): NO